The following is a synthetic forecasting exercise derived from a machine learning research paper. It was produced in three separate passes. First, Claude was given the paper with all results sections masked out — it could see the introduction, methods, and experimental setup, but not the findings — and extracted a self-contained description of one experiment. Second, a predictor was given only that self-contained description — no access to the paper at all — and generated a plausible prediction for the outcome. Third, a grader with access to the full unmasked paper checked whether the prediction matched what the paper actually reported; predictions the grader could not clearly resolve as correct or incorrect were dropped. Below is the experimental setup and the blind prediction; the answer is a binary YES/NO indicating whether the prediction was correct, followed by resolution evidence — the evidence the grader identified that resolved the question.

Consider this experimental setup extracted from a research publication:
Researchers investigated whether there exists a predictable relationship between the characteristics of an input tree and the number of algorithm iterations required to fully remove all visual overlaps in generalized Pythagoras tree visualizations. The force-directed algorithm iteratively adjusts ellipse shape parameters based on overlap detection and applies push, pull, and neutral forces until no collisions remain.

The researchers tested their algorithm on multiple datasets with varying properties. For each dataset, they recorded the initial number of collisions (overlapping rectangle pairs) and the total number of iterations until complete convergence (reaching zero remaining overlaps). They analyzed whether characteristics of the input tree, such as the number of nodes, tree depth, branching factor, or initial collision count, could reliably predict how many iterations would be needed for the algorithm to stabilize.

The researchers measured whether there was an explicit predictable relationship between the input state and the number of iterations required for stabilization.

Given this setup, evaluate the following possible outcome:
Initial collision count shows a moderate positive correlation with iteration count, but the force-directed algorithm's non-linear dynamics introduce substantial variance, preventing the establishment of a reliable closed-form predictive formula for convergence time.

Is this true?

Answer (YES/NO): NO